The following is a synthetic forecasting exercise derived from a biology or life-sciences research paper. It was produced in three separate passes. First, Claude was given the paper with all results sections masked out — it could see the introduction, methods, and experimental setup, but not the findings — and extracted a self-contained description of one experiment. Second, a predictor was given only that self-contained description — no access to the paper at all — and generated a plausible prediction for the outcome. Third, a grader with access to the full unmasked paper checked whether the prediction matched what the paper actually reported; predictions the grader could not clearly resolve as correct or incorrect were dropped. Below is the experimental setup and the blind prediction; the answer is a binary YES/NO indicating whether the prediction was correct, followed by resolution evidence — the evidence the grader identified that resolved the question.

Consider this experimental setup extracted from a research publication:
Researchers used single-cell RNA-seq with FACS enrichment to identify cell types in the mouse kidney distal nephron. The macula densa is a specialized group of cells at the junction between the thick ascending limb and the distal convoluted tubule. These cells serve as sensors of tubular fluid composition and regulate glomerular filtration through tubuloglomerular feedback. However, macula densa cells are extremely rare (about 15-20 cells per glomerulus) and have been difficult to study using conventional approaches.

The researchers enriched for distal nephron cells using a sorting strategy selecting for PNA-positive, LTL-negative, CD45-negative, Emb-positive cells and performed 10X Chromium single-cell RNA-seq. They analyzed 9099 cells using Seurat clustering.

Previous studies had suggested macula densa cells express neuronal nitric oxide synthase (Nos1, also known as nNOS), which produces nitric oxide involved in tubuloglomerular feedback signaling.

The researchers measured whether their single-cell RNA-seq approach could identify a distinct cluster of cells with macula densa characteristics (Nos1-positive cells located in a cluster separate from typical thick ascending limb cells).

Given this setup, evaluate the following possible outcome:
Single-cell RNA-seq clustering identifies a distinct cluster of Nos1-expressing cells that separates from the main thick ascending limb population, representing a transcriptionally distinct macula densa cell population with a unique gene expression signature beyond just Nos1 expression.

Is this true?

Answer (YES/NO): YES